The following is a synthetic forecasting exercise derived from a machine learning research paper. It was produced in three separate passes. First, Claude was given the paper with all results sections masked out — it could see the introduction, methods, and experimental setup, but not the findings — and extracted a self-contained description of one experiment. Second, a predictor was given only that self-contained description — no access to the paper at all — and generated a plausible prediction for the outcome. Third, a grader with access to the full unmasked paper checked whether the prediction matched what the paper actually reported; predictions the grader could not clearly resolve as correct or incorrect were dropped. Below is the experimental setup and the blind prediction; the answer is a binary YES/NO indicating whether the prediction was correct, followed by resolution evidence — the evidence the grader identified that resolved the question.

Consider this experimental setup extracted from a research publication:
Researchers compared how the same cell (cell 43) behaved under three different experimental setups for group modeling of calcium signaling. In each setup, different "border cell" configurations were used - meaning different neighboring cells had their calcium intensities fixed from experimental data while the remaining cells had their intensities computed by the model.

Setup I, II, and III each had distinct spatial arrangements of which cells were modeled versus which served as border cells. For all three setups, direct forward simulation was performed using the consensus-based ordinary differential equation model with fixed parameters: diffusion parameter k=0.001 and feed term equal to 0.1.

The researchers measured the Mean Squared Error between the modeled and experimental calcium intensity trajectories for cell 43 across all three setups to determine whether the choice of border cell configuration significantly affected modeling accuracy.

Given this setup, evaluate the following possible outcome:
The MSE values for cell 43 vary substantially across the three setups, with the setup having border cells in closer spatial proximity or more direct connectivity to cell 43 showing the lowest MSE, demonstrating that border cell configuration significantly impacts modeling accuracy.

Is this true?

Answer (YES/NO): NO